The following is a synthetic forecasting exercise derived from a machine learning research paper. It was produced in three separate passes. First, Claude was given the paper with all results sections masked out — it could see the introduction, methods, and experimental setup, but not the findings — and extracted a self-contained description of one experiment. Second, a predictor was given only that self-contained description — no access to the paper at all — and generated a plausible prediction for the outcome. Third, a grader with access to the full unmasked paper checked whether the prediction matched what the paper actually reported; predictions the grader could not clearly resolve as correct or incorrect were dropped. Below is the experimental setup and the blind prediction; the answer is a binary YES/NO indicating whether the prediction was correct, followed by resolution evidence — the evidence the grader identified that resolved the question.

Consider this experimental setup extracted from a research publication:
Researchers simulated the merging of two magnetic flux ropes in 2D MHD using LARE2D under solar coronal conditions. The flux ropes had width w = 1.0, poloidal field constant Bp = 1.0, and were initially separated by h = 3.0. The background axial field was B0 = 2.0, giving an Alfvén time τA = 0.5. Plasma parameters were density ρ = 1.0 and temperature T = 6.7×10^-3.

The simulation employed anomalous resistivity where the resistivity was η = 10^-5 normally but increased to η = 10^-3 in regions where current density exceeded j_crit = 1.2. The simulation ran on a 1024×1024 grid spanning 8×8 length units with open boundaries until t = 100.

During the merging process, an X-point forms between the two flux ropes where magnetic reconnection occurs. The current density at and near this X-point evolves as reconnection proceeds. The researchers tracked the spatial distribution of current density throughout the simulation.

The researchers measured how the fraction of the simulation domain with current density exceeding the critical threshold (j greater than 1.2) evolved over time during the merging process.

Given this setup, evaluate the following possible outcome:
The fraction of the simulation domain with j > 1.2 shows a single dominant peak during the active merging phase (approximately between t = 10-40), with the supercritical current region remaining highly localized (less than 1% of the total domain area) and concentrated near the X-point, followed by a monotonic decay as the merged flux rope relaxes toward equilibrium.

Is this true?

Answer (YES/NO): NO